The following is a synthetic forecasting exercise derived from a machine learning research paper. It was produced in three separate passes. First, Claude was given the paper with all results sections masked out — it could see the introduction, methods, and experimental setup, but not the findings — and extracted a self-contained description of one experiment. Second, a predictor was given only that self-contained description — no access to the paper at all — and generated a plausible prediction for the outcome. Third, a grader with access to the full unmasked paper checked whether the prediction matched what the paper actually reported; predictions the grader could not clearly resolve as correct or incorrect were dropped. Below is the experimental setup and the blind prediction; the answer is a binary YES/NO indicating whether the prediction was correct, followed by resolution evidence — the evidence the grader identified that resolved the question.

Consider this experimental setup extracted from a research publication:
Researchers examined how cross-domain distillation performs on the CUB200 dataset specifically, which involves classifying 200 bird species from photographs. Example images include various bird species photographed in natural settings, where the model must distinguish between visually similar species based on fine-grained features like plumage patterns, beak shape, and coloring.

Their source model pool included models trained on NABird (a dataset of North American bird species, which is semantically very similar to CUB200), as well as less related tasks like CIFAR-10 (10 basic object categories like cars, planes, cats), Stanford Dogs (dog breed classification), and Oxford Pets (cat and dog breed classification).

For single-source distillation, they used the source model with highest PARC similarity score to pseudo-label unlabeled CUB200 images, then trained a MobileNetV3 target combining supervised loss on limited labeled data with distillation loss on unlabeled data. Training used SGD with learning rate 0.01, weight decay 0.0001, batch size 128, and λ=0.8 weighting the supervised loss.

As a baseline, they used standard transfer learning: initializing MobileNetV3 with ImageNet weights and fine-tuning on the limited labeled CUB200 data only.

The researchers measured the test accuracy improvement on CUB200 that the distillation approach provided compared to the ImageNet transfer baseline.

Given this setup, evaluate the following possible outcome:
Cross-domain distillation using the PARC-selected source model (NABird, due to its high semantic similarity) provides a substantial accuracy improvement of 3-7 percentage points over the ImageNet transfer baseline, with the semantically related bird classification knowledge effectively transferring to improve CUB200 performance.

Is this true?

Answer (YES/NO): NO